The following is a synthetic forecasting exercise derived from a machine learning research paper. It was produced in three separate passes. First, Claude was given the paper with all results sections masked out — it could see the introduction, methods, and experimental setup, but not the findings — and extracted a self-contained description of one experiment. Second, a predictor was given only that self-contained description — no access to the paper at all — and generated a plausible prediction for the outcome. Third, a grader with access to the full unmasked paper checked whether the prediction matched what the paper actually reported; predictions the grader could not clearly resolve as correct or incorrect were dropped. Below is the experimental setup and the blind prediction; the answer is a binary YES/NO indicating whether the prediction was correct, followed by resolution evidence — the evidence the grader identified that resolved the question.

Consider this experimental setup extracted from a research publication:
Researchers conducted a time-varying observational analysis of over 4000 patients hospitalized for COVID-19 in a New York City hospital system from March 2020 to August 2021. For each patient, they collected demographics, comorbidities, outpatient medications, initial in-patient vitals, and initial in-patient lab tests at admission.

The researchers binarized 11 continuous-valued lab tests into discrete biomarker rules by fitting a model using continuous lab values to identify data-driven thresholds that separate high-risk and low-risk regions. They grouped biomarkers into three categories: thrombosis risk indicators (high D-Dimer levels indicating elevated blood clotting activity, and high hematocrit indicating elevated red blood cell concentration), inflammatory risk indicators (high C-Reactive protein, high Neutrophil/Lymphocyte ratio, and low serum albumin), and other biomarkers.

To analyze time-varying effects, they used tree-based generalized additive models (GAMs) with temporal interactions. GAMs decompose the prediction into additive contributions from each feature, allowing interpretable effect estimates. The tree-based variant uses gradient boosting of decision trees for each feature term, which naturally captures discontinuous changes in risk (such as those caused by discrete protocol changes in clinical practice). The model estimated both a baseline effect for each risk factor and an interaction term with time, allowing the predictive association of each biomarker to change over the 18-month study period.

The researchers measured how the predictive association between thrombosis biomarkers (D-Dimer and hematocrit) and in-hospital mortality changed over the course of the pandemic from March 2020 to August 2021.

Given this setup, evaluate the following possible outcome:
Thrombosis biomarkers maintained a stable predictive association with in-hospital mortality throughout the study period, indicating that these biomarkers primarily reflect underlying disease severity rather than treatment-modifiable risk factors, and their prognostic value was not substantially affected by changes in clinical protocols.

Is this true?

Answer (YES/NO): NO